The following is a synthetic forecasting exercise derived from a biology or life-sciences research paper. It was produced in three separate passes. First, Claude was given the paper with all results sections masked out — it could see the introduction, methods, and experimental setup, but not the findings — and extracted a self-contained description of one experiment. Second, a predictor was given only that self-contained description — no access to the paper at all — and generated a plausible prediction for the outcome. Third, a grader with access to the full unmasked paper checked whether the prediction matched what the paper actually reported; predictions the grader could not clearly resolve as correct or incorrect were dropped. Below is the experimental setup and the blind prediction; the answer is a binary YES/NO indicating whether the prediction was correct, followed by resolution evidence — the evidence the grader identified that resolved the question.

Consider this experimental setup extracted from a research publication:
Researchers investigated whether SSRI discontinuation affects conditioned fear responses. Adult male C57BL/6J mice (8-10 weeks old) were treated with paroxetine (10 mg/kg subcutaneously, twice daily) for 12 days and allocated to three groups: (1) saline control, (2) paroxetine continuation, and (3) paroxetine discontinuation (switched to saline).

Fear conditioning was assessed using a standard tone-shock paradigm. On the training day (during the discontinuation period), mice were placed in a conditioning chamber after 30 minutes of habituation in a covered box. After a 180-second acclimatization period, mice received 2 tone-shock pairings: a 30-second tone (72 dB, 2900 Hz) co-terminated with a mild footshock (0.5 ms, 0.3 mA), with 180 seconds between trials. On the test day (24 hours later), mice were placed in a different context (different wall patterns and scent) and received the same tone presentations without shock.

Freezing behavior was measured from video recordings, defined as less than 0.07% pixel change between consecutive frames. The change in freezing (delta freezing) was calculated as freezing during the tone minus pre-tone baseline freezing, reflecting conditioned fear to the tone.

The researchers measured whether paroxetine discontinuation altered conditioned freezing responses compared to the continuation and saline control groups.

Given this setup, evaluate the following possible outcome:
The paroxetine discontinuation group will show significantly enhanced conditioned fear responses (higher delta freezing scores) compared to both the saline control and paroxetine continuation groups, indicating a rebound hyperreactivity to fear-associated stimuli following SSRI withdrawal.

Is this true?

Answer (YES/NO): NO